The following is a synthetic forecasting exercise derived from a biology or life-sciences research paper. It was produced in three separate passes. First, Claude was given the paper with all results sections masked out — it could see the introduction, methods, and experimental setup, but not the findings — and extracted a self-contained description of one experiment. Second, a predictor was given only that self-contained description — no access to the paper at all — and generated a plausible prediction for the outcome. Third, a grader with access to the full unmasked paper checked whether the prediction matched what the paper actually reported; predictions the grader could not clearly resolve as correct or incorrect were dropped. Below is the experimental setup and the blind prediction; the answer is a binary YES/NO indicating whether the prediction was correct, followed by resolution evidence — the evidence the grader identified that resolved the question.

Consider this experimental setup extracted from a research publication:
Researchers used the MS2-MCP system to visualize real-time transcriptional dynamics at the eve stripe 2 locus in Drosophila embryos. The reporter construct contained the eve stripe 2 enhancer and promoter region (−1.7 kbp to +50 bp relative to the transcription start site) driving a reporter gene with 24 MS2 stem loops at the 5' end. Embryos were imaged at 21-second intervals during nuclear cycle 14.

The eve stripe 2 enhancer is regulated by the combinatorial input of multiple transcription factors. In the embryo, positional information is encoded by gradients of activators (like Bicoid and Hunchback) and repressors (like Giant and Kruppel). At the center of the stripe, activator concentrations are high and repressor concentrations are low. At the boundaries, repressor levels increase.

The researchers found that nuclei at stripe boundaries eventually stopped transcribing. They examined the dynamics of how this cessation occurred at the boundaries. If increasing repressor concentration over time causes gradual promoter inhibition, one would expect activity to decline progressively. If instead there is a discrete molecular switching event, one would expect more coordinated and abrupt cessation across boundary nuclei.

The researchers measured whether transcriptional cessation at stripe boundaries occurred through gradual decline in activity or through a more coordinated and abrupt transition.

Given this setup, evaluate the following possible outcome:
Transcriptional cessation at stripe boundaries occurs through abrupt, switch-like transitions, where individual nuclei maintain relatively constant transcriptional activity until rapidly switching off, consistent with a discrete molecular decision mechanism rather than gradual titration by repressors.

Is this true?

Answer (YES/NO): NO